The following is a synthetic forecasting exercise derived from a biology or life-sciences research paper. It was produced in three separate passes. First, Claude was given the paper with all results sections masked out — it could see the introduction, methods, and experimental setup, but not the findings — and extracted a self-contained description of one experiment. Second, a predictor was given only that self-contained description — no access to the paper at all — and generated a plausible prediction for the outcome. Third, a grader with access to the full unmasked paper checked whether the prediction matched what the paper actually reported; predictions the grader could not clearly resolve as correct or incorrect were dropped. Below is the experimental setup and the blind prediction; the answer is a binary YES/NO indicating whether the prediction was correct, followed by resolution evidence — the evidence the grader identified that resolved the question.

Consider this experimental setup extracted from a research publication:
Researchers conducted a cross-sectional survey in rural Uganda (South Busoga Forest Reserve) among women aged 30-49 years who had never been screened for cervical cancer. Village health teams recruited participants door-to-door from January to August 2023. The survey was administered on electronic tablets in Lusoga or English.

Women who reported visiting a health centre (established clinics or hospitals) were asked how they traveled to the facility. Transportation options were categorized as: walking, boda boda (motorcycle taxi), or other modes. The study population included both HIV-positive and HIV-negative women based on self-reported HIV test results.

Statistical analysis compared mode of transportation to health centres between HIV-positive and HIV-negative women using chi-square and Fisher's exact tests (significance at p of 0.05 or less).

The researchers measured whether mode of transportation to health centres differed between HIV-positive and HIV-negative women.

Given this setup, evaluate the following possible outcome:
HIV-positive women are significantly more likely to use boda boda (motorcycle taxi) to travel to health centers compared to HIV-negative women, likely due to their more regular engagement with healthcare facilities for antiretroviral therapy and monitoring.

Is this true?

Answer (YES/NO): NO